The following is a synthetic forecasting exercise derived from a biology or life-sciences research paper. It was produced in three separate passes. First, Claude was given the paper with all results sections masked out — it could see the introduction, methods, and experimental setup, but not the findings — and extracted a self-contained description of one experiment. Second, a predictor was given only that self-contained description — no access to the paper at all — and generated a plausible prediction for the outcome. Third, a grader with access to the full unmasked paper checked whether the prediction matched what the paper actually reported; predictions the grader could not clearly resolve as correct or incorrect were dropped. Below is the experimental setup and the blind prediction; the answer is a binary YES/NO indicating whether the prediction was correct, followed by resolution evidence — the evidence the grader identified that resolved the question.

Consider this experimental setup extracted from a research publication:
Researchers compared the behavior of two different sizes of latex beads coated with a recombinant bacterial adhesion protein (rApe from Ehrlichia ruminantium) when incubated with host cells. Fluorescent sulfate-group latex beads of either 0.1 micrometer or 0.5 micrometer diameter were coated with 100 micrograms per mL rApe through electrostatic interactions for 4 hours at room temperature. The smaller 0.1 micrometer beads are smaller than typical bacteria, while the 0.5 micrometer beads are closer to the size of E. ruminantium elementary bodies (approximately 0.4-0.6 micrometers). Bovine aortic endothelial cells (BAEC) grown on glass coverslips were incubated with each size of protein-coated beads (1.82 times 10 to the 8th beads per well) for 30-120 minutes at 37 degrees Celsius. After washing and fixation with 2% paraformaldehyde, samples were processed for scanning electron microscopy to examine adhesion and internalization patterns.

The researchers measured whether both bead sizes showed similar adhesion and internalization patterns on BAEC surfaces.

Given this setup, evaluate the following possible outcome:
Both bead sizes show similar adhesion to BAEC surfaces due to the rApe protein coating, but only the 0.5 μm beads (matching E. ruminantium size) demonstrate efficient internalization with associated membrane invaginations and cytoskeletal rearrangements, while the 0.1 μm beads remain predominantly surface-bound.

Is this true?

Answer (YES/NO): NO